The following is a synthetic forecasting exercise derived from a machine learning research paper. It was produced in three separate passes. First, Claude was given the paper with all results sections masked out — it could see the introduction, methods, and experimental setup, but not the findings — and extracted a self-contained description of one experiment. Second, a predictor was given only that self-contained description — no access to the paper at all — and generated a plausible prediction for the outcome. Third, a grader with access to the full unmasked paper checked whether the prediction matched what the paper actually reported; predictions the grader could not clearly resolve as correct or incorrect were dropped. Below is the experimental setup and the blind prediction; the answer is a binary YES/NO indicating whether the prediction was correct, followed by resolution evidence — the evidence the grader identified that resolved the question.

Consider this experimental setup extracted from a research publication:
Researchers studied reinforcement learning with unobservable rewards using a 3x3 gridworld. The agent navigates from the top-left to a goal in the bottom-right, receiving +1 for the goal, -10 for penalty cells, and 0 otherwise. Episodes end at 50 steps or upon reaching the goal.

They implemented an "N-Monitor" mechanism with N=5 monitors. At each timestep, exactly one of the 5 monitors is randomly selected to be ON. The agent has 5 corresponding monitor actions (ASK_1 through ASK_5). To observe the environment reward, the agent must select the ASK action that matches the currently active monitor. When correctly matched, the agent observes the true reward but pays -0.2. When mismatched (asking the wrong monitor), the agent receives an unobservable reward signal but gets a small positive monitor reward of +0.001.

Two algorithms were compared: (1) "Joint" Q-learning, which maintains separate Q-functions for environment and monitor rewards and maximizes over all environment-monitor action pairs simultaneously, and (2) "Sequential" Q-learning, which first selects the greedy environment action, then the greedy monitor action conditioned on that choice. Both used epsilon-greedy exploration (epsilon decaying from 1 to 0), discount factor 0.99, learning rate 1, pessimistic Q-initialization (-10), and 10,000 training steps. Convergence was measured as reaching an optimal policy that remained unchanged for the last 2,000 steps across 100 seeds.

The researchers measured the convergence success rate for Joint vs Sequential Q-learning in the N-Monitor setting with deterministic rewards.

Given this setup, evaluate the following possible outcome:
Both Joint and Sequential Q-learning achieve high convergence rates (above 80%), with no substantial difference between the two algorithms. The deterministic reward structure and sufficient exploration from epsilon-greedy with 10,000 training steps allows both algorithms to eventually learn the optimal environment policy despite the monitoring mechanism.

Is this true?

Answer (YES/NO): NO